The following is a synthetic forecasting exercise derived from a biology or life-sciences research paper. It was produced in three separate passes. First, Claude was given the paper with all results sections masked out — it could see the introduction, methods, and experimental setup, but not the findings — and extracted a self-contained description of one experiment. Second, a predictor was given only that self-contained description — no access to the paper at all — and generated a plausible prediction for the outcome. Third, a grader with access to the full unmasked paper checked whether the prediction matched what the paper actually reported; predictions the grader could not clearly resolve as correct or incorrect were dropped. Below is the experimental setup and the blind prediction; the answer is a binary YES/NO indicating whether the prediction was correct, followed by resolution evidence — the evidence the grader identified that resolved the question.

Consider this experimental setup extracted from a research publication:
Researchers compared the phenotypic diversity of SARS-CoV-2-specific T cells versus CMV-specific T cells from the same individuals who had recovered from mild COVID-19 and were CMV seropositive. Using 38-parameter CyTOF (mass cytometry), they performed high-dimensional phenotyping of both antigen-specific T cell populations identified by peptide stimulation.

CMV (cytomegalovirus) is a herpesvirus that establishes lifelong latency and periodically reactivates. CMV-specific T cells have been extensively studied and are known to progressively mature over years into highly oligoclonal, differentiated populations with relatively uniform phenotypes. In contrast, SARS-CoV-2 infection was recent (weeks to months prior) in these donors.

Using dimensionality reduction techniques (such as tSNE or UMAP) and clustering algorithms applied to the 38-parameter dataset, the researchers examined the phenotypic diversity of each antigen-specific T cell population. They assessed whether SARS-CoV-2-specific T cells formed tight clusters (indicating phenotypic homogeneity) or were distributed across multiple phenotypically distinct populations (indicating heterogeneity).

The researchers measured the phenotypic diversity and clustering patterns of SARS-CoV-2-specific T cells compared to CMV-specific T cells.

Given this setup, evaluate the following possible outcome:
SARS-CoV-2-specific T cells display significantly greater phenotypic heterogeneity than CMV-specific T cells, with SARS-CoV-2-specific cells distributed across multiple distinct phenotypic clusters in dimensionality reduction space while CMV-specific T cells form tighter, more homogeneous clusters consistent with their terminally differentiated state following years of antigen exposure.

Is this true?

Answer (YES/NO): NO